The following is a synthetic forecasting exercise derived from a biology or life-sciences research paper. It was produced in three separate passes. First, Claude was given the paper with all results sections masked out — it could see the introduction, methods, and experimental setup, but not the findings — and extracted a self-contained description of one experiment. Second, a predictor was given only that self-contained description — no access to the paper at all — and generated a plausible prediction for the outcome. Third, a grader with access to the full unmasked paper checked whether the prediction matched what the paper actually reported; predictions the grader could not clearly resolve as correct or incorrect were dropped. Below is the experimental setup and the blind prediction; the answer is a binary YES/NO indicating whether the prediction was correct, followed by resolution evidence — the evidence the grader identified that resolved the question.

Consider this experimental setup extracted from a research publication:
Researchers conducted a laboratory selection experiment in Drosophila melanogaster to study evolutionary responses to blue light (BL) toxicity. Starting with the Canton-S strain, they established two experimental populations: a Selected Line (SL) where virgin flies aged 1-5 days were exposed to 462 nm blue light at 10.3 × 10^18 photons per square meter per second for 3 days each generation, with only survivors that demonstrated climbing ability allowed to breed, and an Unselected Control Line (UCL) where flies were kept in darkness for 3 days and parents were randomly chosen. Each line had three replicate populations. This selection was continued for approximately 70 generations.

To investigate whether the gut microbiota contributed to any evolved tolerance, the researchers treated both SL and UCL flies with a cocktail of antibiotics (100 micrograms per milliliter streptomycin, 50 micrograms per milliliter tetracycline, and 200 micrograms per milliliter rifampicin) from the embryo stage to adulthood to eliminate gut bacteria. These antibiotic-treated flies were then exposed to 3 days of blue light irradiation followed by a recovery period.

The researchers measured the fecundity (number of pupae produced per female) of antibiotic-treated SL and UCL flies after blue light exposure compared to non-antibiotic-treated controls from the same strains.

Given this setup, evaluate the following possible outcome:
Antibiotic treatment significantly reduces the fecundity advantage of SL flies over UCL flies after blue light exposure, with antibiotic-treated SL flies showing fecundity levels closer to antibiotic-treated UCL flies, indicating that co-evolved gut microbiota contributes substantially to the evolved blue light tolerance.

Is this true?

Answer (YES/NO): YES